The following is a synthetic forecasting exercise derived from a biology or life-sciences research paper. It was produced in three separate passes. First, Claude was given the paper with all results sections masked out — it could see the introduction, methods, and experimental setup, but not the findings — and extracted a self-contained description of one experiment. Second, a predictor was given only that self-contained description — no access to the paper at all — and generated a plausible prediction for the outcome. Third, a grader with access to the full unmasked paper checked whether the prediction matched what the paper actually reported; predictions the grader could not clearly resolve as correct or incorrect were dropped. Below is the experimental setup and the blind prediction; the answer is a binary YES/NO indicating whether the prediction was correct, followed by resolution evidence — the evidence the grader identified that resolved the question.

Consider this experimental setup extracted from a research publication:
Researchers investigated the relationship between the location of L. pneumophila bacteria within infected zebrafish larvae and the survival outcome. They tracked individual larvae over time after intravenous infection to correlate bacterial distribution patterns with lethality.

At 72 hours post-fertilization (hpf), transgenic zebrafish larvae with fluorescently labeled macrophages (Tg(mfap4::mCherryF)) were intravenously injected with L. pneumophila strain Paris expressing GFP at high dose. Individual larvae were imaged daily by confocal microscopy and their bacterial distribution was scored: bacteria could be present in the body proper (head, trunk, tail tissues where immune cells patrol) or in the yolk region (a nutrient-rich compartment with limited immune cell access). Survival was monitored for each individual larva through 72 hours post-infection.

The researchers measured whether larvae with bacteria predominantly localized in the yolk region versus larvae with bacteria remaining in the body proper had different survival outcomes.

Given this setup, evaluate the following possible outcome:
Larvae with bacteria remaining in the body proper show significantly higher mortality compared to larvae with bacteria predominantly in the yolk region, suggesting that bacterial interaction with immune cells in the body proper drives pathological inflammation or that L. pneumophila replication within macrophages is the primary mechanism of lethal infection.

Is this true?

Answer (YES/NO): NO